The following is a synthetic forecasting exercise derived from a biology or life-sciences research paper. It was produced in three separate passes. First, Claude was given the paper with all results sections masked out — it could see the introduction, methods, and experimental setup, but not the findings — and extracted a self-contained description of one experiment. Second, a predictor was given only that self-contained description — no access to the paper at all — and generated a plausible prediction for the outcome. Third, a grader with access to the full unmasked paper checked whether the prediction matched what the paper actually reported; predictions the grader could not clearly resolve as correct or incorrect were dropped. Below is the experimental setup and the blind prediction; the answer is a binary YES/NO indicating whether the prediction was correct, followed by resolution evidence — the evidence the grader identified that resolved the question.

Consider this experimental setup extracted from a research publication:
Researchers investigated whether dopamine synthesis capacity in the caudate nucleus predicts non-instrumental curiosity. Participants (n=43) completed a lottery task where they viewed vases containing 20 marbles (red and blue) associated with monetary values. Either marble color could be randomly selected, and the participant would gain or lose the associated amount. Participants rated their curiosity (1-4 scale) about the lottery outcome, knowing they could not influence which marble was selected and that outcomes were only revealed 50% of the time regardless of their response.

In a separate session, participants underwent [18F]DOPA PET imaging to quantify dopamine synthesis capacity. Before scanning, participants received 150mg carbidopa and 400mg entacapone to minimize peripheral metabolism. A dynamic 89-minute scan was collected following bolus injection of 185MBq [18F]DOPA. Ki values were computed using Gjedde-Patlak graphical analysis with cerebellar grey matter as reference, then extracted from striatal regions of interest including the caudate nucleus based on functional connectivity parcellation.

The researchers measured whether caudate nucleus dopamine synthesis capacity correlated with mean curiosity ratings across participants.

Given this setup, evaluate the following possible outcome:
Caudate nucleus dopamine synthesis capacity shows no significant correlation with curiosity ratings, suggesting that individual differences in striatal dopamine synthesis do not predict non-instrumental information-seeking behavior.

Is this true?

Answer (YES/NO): YES